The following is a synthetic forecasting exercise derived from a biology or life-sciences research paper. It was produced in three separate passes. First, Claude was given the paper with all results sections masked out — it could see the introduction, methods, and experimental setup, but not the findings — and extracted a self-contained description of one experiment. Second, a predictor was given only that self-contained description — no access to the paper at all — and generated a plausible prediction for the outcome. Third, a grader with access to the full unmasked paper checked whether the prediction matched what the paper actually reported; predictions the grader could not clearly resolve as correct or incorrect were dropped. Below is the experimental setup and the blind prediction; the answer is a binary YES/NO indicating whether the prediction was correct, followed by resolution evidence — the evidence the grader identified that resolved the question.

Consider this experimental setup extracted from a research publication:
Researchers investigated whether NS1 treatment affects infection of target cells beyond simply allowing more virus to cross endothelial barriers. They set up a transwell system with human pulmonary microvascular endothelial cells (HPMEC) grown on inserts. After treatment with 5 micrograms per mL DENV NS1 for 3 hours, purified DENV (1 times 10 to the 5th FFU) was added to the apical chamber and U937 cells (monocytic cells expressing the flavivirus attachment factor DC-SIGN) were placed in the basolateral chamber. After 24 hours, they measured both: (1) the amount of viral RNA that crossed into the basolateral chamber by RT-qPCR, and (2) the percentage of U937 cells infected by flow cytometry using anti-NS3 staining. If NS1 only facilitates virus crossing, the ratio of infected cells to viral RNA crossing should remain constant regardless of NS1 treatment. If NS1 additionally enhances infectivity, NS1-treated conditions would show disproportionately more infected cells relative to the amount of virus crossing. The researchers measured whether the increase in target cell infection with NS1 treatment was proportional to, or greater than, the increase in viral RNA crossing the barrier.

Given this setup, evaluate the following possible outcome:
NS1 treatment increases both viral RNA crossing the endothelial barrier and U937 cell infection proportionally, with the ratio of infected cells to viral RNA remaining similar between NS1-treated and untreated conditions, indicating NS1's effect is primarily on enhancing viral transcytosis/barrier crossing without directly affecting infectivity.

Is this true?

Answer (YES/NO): NO